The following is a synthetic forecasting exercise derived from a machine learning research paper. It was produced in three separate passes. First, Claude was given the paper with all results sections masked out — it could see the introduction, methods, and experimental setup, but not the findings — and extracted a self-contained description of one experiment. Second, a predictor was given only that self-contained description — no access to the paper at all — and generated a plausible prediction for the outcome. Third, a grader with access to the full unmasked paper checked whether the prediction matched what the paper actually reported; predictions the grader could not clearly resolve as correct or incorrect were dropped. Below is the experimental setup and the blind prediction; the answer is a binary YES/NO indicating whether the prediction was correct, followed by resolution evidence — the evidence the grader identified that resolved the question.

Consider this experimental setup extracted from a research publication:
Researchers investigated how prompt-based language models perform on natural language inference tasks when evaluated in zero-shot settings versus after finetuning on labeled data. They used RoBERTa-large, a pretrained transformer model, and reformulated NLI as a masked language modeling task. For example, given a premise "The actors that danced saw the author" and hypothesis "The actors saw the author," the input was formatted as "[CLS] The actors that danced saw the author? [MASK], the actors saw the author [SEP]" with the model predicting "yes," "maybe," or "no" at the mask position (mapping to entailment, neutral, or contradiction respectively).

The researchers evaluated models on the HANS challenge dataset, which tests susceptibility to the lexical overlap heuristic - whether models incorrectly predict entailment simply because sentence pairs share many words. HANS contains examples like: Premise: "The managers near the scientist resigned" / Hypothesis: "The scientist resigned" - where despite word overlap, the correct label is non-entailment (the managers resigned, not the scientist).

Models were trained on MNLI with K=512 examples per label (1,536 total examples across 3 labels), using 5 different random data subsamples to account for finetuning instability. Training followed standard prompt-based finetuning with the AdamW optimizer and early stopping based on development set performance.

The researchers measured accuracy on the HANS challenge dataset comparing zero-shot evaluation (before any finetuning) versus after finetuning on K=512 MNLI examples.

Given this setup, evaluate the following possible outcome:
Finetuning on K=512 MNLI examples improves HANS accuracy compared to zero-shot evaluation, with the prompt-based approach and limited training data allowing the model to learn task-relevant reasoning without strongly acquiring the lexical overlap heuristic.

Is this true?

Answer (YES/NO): NO